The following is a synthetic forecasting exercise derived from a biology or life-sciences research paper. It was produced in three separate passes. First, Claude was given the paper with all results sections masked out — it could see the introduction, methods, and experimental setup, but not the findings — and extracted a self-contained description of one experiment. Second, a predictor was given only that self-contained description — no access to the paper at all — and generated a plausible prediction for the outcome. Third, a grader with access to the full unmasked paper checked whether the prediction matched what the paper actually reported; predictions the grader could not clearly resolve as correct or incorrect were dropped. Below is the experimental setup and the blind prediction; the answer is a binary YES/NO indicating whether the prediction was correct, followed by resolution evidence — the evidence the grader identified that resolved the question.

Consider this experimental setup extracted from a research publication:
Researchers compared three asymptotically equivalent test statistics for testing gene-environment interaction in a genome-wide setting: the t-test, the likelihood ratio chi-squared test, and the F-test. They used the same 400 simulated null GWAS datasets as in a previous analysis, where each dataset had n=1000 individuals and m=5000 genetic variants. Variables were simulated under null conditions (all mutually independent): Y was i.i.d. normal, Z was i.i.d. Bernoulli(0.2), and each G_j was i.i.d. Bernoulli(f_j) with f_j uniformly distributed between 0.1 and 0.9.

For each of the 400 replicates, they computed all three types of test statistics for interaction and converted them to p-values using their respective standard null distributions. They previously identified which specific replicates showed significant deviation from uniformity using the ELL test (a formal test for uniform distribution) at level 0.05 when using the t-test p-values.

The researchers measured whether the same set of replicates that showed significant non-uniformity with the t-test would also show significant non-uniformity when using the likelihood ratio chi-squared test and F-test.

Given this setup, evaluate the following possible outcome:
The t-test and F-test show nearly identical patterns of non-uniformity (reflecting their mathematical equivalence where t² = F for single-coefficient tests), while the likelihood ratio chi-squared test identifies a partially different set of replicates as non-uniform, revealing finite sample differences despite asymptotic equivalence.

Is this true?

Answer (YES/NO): NO